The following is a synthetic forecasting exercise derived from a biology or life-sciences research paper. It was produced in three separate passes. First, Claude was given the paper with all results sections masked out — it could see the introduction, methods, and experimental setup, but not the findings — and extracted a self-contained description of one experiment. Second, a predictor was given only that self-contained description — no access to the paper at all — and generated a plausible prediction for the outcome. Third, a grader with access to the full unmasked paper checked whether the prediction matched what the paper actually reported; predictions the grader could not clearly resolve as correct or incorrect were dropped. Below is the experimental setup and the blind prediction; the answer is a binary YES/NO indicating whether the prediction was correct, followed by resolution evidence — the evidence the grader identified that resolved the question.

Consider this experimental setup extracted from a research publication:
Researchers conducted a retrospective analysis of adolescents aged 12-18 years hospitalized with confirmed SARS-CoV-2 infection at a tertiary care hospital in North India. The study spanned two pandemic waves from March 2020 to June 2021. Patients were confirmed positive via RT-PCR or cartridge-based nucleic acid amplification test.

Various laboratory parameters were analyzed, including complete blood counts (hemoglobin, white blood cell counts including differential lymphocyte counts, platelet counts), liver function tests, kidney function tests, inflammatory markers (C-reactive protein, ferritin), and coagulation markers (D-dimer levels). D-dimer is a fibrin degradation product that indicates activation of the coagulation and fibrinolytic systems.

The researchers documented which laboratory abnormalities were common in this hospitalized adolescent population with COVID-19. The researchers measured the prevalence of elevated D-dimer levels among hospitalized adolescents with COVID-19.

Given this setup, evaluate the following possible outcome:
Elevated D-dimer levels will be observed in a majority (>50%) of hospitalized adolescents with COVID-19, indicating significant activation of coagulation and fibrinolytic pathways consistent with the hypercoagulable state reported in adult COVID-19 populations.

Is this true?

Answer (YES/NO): NO